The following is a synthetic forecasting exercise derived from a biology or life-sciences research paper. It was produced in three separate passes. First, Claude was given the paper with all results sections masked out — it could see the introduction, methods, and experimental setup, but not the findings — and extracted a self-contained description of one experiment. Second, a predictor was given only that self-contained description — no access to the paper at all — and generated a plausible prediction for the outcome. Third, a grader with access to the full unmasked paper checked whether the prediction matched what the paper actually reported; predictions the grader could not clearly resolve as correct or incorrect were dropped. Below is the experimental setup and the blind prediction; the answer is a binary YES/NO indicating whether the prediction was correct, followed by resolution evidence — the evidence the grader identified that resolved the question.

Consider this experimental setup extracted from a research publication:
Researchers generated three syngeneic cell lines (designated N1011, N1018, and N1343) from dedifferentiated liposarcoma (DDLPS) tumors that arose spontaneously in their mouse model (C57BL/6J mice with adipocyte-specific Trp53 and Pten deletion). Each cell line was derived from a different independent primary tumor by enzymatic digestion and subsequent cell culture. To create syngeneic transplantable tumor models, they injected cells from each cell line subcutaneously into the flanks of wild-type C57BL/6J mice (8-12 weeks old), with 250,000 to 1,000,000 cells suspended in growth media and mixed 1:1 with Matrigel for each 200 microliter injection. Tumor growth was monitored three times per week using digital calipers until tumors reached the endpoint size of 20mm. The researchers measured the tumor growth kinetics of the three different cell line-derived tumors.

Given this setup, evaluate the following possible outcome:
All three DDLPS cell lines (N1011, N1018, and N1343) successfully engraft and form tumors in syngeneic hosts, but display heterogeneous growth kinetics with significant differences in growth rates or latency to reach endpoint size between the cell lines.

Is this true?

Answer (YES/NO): YES